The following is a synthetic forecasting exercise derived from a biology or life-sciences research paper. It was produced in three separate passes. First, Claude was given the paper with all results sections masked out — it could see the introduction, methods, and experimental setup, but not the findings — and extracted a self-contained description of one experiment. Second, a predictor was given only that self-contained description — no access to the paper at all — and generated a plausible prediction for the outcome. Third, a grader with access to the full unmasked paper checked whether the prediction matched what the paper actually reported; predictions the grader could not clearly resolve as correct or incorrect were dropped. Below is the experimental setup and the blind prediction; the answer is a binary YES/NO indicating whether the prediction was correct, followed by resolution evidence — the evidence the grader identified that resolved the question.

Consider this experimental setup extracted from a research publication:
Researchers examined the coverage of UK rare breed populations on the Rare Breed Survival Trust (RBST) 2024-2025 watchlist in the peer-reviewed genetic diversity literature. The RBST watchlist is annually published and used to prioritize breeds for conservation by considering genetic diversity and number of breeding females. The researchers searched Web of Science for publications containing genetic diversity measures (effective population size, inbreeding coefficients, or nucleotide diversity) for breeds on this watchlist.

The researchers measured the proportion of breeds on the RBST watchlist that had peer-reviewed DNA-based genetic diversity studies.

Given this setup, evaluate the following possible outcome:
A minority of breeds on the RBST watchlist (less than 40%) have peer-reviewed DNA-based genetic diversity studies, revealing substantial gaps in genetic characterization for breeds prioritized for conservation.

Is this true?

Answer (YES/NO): NO